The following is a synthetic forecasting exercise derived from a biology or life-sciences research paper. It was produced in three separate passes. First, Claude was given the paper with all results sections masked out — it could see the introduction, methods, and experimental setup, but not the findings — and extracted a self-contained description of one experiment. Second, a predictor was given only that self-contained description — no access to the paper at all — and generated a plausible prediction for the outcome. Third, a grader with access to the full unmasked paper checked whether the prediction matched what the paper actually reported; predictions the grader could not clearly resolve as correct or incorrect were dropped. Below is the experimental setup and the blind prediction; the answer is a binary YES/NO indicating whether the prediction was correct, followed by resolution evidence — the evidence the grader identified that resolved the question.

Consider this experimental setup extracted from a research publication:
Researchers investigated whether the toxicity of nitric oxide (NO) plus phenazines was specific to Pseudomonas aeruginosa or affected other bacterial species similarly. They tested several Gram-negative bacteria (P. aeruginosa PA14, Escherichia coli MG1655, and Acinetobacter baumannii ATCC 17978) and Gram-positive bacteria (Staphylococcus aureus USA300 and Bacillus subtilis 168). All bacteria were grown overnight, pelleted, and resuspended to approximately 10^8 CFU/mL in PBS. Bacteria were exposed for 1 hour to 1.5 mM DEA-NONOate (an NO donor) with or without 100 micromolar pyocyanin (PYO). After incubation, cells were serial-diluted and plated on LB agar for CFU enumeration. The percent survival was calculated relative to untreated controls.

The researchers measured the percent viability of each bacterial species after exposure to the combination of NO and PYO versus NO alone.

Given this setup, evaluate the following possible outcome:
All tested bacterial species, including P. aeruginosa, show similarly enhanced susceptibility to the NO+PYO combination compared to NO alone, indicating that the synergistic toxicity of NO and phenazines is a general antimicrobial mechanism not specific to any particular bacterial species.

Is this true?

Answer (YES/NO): NO